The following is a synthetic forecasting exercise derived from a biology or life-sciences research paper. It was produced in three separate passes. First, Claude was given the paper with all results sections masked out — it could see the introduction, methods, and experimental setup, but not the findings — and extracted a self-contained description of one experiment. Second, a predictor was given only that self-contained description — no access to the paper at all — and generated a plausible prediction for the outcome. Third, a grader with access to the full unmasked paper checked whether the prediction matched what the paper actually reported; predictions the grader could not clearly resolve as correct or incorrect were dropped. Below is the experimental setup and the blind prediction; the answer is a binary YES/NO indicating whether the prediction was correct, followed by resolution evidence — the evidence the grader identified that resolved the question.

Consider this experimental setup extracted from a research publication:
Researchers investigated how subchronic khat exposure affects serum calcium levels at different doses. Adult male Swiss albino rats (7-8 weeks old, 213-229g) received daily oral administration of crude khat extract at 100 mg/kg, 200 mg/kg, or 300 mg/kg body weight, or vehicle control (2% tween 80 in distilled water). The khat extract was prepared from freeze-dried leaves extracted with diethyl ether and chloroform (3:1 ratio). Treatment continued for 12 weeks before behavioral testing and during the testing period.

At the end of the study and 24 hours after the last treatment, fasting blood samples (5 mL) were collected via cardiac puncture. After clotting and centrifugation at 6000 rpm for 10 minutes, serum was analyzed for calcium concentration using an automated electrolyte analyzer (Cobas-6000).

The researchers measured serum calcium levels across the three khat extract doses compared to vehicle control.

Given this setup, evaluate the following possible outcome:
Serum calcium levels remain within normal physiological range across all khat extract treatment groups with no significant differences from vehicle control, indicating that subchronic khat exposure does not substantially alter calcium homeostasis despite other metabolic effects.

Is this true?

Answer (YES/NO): NO